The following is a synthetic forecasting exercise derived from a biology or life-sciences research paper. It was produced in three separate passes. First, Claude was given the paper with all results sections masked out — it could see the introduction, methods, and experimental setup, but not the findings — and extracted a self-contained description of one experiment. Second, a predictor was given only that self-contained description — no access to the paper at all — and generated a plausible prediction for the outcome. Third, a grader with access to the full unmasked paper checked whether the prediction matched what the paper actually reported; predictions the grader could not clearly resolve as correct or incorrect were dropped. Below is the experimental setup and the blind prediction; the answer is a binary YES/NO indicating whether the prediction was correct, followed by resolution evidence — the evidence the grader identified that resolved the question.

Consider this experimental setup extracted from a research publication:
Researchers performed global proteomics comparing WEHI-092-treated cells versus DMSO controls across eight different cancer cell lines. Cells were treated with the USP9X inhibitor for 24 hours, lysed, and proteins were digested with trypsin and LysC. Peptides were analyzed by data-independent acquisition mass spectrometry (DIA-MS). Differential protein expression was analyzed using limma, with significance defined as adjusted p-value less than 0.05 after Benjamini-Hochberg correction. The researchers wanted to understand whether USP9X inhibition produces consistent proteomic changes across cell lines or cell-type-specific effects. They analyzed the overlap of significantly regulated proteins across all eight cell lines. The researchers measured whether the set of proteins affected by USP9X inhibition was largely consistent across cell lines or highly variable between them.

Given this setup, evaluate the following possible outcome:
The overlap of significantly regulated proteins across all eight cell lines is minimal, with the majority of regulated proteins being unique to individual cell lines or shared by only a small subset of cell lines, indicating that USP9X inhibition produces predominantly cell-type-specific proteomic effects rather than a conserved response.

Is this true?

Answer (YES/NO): YES